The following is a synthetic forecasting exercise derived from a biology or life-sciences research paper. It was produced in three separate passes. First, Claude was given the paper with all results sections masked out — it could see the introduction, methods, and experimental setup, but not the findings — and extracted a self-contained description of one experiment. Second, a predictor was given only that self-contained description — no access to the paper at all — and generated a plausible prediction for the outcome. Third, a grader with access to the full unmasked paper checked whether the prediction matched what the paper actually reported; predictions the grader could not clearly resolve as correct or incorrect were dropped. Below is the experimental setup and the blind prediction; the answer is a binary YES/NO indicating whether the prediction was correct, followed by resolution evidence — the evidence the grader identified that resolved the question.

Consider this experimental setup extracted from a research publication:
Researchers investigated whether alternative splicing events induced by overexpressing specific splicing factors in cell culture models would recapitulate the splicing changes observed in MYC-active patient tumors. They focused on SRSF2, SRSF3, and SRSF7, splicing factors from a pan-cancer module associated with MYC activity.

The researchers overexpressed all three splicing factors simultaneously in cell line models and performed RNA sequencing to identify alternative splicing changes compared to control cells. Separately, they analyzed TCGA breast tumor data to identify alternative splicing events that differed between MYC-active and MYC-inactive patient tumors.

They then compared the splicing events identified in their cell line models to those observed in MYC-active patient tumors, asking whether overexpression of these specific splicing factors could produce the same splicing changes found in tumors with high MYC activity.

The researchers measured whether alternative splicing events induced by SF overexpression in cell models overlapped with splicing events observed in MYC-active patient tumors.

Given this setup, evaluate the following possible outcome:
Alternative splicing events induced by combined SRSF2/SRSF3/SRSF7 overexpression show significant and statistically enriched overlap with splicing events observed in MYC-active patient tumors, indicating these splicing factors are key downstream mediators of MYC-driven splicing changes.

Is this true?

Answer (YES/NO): YES